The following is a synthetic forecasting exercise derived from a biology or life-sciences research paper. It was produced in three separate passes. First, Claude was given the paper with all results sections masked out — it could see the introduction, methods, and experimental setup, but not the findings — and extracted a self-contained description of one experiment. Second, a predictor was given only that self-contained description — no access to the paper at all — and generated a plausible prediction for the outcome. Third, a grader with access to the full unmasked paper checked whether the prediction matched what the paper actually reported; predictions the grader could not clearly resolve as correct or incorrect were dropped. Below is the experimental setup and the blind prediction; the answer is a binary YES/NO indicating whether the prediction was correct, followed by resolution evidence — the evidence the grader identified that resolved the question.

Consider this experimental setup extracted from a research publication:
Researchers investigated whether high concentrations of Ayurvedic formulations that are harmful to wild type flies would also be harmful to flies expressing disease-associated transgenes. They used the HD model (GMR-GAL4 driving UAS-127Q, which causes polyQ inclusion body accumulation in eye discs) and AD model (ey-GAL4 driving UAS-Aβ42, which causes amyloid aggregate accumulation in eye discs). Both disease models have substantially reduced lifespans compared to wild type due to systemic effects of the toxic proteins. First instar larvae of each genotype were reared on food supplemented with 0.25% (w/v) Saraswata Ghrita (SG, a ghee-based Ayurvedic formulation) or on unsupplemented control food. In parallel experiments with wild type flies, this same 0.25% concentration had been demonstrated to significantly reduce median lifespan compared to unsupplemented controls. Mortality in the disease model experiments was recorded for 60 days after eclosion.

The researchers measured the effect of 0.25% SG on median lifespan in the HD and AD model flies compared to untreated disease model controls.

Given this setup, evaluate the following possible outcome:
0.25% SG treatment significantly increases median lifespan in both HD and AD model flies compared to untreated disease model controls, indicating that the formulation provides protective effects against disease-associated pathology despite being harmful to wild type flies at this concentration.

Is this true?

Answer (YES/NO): YES